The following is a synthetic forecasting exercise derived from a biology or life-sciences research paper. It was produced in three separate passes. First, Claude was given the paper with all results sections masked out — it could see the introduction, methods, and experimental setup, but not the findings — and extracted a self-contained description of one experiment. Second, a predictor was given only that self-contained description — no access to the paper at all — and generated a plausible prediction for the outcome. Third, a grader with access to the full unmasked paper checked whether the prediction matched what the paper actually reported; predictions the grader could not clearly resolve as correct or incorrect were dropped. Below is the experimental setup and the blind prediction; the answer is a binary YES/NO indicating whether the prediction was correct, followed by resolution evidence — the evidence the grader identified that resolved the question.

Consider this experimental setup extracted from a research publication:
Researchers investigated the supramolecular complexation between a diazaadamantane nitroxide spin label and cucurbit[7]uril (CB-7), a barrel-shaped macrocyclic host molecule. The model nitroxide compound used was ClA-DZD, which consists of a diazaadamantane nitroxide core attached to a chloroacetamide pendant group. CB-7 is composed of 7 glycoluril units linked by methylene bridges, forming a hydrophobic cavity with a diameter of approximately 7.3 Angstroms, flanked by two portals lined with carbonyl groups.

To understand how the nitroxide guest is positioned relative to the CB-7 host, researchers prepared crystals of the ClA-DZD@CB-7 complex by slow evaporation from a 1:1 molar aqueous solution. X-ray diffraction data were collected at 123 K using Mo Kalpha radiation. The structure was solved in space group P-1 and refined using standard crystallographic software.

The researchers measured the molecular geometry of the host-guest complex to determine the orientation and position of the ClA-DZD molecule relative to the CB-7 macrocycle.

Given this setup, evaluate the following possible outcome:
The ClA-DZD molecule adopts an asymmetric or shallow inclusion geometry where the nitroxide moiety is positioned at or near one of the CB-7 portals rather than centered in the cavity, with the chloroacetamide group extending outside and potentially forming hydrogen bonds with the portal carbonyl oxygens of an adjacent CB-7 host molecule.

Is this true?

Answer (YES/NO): NO